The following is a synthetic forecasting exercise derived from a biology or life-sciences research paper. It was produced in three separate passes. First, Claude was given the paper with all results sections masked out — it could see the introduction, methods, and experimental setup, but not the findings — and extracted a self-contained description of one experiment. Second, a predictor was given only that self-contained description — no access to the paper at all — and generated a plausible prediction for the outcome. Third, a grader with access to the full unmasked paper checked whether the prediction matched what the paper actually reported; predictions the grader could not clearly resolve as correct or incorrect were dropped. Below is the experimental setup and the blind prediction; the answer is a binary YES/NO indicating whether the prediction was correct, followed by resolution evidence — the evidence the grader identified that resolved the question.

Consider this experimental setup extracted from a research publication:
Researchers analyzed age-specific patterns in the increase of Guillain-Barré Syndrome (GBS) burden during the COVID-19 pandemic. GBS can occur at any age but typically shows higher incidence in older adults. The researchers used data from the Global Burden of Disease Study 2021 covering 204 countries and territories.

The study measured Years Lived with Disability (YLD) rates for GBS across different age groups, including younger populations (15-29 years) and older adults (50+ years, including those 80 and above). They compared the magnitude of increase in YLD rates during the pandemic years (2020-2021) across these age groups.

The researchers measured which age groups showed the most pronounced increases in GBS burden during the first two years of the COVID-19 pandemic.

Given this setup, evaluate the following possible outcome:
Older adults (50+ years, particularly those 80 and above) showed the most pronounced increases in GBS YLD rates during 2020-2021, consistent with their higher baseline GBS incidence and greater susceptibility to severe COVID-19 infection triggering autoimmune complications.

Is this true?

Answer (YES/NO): NO